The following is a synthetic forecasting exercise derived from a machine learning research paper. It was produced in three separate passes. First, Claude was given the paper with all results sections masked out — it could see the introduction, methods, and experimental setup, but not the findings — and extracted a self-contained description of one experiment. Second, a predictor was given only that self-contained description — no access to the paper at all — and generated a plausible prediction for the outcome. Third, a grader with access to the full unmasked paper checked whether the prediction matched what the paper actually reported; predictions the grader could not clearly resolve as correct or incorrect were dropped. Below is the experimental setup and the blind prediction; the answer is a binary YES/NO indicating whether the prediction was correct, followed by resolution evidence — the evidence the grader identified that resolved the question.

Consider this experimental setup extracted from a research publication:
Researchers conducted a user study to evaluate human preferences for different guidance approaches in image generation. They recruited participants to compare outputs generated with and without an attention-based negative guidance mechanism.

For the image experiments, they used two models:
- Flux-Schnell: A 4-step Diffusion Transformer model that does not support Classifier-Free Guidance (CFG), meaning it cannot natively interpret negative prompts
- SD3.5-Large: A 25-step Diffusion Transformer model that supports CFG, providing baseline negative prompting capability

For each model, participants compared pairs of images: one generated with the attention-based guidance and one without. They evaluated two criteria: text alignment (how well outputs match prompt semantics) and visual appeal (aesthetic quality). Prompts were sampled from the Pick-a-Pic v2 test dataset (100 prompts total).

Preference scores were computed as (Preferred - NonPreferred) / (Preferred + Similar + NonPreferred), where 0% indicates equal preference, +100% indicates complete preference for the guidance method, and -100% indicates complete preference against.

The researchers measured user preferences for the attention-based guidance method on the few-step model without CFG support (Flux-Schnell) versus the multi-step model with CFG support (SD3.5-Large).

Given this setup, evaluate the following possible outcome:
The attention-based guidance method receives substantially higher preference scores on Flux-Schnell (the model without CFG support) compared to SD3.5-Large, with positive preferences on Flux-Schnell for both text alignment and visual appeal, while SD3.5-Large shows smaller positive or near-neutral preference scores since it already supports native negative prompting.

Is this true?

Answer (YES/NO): YES